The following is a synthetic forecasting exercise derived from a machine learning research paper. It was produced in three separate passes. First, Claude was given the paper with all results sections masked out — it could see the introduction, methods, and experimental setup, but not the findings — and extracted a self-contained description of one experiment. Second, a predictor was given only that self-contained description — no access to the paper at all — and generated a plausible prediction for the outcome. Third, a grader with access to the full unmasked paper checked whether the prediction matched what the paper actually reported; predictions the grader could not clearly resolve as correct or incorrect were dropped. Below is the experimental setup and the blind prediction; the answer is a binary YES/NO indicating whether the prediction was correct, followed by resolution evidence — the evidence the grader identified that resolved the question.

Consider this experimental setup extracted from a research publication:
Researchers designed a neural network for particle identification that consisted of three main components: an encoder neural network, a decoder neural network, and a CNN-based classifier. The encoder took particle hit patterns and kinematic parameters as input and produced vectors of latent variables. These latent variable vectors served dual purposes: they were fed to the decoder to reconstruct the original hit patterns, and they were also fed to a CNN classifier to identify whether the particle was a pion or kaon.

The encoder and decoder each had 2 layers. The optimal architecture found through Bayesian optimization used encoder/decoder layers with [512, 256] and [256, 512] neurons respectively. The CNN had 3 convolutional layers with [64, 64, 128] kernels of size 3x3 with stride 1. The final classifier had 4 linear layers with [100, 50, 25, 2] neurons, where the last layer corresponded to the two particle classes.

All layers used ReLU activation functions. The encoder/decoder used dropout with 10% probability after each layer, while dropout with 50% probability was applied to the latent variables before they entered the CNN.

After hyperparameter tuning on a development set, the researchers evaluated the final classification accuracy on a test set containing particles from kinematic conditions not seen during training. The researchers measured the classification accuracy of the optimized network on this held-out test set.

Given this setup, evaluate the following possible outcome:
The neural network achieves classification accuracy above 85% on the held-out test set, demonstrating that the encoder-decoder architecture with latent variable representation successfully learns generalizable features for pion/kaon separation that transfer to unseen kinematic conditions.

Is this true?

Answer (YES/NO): YES